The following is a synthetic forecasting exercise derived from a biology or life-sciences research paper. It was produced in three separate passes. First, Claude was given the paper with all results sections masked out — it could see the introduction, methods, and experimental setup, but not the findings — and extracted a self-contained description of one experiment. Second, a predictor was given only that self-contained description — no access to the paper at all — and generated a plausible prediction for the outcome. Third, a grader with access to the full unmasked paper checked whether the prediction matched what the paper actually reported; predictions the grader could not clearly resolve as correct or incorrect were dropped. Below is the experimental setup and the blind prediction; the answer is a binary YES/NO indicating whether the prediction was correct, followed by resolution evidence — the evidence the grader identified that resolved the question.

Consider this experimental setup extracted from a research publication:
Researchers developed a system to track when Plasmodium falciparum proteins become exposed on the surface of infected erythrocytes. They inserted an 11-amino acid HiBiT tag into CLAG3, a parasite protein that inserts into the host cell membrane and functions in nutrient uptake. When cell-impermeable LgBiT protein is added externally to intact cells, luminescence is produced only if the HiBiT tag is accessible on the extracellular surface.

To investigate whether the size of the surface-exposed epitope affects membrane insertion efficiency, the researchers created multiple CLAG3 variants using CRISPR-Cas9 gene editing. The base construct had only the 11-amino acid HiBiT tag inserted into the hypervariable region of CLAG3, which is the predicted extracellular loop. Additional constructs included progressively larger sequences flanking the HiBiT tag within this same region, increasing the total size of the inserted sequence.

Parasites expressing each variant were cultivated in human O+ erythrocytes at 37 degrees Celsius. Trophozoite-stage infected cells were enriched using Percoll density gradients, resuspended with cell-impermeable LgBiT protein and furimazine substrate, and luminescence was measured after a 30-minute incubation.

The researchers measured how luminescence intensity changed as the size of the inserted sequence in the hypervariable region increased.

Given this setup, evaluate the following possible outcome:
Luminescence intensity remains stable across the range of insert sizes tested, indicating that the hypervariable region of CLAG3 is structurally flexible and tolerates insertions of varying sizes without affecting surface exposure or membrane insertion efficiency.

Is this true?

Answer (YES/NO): NO